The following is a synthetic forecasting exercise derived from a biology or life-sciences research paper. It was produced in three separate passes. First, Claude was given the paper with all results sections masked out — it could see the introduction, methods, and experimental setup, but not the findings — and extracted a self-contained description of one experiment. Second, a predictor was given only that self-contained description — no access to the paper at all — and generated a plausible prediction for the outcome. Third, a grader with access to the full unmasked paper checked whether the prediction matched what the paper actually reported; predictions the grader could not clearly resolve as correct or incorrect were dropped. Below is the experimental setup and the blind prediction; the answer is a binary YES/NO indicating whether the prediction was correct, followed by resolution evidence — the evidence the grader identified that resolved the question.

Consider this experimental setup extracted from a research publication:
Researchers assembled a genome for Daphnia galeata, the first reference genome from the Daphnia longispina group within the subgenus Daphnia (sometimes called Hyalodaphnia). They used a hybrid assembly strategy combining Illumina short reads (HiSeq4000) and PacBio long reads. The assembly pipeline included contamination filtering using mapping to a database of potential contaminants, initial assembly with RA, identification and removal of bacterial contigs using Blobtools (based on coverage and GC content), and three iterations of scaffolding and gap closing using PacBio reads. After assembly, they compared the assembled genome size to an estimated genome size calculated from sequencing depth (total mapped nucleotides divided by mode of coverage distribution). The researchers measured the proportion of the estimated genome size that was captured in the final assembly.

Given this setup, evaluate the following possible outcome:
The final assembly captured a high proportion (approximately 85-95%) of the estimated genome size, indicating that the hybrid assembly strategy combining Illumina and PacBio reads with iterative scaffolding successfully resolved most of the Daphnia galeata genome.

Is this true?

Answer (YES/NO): YES